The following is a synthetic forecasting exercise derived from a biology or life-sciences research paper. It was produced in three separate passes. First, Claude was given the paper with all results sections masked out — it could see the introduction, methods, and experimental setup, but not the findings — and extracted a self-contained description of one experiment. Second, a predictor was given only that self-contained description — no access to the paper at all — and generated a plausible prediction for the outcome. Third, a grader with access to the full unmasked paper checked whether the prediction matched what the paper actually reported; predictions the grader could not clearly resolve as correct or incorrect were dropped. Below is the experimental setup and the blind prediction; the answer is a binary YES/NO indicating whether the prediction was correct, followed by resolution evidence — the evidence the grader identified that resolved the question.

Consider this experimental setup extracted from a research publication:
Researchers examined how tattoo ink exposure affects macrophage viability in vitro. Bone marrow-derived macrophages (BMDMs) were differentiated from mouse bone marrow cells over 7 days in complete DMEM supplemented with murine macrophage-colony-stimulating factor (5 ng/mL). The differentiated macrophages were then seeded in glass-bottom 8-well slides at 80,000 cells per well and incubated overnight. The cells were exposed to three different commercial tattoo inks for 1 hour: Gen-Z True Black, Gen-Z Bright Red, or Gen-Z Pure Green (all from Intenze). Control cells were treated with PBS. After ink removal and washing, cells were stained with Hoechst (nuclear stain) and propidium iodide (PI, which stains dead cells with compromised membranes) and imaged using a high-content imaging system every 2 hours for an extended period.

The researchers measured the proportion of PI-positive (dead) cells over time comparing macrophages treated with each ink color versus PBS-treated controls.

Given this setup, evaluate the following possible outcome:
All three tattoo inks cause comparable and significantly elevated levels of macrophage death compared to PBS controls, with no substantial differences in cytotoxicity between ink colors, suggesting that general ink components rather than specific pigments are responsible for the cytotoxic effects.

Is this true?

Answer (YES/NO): NO